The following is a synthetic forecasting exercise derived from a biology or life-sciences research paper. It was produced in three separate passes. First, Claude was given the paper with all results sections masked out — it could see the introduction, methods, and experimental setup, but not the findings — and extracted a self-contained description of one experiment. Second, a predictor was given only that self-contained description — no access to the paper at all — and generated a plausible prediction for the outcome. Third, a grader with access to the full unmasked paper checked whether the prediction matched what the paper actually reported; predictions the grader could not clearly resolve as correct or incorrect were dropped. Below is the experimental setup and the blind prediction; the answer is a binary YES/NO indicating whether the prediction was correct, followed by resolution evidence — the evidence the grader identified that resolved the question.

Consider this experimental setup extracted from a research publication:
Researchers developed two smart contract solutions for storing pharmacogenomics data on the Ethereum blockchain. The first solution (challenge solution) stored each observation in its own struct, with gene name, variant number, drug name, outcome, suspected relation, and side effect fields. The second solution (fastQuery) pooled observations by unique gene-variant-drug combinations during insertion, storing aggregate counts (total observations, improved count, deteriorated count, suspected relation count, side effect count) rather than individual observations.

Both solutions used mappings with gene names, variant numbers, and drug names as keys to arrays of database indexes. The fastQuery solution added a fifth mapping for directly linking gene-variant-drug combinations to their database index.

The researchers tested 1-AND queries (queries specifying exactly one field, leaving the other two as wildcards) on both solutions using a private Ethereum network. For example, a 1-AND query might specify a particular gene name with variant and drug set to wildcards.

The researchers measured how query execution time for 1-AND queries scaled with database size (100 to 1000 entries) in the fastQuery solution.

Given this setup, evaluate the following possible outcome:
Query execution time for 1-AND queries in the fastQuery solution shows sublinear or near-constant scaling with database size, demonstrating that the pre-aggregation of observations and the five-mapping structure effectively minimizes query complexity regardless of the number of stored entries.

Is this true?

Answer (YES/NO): YES